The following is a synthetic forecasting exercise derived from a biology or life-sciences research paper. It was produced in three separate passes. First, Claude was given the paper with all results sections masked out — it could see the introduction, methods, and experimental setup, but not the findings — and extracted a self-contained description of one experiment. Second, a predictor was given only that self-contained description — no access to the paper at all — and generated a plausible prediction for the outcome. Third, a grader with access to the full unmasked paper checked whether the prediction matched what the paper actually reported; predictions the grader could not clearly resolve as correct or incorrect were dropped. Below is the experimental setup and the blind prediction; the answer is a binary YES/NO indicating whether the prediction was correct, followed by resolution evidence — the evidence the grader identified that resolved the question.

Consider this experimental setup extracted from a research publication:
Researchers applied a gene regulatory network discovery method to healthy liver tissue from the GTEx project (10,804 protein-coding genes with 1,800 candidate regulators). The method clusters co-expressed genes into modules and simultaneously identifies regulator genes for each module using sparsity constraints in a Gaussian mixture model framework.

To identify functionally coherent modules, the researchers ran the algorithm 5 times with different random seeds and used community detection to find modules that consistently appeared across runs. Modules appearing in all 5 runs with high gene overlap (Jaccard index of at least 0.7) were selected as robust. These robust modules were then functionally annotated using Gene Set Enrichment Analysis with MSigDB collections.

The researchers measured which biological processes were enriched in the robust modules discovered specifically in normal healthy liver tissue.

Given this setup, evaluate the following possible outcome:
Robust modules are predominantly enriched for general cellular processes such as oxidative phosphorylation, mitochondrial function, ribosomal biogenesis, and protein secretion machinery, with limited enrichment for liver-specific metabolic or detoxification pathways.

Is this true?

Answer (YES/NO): NO